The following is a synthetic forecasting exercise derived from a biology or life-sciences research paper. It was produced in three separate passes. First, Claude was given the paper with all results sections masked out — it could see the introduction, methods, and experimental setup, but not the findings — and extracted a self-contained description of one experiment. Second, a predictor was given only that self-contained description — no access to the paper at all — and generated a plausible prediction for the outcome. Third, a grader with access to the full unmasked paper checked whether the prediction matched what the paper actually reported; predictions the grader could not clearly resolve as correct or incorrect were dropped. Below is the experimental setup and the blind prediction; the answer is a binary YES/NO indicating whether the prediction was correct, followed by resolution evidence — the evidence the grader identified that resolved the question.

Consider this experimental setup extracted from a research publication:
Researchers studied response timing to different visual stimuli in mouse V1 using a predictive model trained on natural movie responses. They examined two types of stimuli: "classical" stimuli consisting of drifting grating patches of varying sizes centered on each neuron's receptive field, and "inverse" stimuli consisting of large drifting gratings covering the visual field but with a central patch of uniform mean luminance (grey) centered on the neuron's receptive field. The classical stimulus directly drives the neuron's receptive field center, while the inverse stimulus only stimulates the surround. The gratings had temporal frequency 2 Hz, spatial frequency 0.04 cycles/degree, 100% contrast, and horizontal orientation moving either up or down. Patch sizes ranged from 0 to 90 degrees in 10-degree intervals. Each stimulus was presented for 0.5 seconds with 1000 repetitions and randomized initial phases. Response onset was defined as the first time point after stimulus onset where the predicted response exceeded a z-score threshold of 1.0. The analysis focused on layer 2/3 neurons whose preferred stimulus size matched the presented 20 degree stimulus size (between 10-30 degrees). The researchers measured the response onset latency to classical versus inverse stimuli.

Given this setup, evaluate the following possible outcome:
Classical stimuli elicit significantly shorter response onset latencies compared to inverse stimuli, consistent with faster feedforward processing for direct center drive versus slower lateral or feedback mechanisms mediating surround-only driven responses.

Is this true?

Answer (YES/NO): YES